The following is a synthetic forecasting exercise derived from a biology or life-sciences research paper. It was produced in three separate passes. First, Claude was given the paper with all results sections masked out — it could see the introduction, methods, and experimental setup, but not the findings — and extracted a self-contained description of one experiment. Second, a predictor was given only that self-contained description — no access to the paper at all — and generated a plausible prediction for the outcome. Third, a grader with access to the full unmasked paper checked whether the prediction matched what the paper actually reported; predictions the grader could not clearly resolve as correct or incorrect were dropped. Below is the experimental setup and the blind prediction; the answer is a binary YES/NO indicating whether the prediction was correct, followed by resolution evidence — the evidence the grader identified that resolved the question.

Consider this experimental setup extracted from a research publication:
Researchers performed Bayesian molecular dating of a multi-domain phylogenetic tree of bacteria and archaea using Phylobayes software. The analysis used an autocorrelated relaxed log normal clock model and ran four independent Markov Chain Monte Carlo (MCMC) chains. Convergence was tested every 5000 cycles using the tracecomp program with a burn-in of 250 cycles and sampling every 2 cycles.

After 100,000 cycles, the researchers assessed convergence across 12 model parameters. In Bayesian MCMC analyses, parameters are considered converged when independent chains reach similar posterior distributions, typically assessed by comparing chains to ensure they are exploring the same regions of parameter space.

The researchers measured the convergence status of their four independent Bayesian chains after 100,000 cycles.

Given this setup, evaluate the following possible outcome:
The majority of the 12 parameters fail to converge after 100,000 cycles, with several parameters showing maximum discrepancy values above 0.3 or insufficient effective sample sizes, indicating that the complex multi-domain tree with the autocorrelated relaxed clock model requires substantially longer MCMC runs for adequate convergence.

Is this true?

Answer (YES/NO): NO